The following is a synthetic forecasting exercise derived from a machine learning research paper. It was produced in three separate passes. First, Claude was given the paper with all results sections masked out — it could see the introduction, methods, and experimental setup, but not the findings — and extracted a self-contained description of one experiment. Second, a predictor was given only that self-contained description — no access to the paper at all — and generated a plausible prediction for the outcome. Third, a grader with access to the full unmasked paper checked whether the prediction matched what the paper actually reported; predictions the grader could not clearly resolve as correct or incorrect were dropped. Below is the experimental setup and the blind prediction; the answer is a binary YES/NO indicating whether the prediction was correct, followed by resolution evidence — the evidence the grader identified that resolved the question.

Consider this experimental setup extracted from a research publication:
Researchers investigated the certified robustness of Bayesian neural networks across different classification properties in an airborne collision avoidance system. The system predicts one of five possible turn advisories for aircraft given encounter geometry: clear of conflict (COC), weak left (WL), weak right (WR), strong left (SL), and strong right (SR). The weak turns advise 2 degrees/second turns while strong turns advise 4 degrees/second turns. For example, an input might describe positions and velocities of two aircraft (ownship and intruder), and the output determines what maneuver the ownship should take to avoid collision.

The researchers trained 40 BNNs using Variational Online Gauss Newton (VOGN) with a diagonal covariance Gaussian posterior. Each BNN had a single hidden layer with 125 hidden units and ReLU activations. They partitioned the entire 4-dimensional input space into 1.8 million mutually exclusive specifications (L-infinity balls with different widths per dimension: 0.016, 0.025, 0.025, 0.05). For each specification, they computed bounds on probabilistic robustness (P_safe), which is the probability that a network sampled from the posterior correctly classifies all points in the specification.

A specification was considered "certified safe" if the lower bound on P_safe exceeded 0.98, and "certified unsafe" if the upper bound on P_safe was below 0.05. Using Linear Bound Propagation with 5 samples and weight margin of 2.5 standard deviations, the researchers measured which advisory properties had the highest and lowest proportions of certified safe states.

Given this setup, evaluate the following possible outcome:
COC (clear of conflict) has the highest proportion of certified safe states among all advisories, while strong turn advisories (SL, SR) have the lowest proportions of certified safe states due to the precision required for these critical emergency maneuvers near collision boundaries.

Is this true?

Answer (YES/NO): NO